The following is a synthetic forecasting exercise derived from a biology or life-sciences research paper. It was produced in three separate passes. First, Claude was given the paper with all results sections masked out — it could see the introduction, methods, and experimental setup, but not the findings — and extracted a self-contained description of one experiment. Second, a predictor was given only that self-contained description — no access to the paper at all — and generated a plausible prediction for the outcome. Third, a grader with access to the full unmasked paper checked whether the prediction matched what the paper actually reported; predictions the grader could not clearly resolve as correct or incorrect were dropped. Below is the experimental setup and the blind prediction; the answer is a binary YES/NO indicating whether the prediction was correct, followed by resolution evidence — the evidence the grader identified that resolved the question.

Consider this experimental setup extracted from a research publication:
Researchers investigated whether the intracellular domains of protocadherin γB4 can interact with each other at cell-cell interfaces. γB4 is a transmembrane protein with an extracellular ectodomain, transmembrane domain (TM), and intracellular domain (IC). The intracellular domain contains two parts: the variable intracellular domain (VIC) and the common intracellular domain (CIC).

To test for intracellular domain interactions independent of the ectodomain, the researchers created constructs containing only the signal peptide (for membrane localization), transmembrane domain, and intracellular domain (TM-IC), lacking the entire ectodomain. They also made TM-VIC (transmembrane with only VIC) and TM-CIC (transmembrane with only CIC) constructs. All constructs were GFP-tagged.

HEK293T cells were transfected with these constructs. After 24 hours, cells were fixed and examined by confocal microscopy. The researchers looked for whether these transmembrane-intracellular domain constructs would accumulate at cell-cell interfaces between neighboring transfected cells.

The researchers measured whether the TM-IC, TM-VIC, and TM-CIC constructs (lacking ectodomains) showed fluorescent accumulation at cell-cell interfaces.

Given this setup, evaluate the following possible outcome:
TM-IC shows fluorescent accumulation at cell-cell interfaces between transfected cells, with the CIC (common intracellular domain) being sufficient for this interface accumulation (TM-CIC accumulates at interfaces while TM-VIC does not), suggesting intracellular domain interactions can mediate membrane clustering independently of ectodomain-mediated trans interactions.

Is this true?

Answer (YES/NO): NO